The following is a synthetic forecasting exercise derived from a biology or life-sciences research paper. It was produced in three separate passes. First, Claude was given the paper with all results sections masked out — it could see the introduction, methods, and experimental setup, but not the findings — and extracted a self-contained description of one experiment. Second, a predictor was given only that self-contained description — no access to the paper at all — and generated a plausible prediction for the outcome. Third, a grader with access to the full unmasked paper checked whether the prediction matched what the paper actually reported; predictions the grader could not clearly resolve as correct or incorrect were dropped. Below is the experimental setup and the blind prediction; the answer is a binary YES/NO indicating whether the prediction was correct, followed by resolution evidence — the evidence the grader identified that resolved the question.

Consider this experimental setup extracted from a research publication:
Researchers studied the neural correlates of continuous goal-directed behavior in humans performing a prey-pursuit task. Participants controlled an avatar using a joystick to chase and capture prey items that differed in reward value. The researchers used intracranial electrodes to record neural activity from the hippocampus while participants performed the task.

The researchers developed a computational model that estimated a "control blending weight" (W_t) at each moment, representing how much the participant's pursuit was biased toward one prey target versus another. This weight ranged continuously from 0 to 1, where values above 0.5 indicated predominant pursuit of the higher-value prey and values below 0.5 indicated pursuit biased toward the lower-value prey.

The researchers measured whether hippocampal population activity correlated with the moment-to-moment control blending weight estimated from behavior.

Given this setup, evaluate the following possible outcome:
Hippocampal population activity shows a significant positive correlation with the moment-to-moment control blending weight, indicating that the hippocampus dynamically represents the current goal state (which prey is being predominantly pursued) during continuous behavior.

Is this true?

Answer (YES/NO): YES